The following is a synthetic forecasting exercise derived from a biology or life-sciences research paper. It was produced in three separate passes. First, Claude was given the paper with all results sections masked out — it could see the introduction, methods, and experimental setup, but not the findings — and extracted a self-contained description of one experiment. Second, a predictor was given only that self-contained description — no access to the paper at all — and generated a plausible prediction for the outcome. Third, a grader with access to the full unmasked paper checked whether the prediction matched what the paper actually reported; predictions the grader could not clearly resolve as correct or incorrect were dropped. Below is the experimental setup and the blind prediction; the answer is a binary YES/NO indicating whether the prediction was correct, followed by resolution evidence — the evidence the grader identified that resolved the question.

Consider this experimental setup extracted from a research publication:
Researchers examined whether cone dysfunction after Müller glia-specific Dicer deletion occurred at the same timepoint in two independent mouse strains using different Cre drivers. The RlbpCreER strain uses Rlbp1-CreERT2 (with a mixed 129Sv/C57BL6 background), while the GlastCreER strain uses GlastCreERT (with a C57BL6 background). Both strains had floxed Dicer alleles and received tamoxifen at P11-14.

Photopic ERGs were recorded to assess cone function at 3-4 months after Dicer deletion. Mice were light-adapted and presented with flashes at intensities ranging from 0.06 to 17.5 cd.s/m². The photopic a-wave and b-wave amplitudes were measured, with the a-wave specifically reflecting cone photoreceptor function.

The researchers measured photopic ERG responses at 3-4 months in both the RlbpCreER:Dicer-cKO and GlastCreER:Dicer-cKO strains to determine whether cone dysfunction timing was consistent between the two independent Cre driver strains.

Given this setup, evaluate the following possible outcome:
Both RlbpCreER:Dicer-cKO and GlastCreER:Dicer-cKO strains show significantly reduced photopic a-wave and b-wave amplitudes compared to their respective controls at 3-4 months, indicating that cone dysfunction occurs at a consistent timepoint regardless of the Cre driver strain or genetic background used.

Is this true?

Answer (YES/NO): NO